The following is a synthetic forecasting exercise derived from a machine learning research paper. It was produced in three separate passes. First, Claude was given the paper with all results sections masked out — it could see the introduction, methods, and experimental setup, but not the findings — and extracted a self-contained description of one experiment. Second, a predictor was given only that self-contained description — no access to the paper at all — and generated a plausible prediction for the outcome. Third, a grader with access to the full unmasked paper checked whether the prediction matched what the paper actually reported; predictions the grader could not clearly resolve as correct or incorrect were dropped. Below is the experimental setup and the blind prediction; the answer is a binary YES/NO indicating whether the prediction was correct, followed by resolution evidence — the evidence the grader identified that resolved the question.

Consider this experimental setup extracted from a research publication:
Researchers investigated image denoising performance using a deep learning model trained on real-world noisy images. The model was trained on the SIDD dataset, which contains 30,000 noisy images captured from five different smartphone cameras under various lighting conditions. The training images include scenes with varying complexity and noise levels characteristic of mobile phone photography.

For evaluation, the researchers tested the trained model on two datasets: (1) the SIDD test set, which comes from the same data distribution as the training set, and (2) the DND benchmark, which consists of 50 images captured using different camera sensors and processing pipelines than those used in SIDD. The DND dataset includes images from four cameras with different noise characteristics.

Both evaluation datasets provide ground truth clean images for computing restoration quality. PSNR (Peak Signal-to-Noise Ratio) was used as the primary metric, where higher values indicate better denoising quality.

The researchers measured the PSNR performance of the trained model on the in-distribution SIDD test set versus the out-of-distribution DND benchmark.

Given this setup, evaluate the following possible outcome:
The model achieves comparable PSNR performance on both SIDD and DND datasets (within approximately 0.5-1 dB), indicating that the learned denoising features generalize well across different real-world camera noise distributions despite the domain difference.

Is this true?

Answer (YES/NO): YES